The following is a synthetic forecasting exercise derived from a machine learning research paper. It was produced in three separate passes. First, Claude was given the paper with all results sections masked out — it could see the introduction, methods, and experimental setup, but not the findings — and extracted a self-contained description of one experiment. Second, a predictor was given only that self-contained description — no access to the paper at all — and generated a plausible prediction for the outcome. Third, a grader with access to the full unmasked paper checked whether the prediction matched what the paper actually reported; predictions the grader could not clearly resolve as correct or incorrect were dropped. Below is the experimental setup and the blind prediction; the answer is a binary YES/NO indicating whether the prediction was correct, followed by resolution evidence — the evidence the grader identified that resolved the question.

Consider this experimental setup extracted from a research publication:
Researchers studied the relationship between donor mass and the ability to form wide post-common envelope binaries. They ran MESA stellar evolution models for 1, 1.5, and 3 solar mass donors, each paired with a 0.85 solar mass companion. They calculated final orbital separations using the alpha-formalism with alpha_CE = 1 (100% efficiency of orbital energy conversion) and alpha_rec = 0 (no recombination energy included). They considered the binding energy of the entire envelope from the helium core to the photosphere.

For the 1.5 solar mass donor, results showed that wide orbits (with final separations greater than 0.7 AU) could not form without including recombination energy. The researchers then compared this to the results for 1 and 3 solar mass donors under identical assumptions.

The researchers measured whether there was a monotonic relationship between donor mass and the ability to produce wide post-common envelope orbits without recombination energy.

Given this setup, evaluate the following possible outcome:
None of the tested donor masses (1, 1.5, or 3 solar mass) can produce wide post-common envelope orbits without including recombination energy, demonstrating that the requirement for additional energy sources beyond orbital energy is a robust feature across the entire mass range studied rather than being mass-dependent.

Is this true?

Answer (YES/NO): NO